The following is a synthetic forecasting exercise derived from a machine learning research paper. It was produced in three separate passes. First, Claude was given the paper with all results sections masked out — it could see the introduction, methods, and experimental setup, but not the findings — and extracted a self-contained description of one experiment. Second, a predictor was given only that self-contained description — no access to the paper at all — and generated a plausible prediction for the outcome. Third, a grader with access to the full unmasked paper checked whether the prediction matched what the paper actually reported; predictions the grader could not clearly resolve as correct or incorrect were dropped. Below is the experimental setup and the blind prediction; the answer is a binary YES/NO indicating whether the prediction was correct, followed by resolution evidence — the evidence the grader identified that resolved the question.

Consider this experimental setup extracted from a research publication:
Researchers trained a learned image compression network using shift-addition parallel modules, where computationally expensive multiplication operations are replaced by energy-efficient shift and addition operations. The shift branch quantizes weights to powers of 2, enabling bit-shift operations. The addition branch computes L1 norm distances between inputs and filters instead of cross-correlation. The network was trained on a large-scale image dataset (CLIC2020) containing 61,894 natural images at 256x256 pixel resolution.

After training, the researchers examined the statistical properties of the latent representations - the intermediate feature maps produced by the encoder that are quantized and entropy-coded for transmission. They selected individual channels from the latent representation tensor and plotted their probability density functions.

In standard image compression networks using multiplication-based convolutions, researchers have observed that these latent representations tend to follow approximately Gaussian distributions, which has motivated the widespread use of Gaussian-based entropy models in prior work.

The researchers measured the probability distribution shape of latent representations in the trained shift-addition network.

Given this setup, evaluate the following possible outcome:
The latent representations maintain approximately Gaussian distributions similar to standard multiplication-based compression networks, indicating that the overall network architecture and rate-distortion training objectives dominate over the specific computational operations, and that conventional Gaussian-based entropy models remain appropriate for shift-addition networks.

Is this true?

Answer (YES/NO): NO